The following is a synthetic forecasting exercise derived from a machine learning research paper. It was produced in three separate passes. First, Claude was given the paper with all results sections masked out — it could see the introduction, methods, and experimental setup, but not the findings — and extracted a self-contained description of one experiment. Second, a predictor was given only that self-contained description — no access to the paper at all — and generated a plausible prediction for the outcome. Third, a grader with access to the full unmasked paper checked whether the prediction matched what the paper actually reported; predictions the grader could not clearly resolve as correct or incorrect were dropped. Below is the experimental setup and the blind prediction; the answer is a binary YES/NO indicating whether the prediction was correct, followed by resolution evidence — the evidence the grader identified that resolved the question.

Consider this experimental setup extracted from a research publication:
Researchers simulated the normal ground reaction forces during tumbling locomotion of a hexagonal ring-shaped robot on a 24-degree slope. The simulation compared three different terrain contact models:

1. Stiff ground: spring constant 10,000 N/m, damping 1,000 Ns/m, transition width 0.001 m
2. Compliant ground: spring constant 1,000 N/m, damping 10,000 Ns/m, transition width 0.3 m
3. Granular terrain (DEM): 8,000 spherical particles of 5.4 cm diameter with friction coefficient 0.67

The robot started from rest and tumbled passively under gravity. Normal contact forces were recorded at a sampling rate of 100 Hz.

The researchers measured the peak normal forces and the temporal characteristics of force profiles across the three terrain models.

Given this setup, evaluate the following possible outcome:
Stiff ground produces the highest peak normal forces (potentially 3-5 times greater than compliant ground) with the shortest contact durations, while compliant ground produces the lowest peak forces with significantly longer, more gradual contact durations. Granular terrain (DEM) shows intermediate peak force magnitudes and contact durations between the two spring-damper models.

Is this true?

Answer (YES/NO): NO